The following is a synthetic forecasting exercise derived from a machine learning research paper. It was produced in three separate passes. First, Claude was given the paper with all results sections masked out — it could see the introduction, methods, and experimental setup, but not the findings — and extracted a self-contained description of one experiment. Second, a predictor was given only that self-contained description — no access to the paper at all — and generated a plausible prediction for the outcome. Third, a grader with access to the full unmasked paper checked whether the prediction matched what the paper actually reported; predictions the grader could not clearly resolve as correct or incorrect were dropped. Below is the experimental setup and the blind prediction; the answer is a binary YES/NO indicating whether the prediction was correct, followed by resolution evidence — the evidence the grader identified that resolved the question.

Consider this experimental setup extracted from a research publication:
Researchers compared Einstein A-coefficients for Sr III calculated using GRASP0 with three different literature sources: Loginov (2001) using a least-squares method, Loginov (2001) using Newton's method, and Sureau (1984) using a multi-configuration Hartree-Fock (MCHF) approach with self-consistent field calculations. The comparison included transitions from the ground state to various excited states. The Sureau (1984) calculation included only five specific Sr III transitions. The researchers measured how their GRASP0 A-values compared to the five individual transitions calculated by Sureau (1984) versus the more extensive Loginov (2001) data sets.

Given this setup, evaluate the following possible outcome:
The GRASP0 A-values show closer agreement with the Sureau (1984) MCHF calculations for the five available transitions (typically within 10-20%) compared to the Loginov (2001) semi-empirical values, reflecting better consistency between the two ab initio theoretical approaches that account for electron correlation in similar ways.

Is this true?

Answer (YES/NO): NO